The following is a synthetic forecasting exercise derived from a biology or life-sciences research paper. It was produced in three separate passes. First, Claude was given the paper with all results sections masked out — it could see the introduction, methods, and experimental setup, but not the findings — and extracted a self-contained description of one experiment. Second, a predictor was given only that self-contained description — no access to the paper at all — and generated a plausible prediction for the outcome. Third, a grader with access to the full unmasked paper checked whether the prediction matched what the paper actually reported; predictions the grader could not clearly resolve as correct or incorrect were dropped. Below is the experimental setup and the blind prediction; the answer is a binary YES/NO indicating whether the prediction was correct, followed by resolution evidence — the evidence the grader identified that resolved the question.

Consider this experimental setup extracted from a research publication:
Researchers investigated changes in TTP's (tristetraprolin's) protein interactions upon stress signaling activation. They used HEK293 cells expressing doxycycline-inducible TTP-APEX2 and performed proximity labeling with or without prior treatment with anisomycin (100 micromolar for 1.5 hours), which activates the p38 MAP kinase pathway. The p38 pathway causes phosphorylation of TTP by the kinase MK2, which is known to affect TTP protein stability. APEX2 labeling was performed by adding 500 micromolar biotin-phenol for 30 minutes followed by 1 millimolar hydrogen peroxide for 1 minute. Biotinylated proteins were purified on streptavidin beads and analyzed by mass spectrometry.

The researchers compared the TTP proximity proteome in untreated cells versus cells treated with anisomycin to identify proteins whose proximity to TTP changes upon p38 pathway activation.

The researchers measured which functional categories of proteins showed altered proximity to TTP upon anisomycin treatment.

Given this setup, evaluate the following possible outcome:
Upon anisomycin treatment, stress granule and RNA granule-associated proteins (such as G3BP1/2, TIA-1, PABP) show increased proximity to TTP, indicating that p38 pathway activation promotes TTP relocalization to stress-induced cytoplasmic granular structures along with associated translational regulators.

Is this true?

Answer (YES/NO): NO